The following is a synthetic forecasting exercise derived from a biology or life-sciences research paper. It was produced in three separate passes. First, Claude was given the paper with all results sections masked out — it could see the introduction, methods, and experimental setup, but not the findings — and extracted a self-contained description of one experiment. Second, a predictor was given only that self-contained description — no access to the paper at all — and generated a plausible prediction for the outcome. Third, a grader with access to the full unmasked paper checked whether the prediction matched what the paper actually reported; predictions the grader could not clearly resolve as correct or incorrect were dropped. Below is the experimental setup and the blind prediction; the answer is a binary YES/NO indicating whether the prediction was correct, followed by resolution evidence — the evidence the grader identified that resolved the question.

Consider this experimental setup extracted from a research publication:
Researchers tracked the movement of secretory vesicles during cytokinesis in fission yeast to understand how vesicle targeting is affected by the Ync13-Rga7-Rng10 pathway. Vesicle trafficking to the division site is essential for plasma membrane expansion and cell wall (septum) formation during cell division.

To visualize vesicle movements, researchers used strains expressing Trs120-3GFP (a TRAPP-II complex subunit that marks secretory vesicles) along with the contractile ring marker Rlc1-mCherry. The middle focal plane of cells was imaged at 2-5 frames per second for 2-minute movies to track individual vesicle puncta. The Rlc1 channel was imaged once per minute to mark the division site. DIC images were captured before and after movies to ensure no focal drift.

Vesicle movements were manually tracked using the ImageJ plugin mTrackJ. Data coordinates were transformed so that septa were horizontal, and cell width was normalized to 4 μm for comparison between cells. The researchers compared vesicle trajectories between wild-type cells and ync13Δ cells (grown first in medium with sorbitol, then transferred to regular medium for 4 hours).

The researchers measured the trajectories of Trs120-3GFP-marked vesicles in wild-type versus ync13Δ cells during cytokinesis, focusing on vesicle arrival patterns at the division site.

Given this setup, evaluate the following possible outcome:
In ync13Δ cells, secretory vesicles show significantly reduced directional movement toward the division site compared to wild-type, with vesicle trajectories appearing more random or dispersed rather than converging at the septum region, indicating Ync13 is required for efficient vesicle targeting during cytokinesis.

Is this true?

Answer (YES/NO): NO